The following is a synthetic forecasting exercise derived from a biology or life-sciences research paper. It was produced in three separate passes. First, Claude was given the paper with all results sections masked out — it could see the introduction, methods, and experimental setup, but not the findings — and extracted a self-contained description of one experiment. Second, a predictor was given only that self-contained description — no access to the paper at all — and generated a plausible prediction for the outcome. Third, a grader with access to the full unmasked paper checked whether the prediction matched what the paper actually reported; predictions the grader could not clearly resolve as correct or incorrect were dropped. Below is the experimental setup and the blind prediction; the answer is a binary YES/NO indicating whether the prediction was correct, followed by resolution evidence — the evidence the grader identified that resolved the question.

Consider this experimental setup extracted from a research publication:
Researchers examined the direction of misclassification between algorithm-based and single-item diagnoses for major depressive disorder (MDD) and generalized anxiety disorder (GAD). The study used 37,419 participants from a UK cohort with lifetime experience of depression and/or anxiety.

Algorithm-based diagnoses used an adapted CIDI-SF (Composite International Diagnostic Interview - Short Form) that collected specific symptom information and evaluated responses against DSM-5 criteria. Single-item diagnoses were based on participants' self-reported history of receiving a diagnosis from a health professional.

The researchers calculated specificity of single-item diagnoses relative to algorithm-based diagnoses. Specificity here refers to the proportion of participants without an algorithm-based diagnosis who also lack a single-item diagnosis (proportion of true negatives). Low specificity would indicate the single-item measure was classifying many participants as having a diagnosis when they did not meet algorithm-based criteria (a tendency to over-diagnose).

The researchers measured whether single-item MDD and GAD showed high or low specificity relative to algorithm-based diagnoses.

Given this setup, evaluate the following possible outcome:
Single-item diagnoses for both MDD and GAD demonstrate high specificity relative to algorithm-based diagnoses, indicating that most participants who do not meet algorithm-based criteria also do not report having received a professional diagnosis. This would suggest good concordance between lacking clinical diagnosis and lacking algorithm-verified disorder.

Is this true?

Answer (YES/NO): NO